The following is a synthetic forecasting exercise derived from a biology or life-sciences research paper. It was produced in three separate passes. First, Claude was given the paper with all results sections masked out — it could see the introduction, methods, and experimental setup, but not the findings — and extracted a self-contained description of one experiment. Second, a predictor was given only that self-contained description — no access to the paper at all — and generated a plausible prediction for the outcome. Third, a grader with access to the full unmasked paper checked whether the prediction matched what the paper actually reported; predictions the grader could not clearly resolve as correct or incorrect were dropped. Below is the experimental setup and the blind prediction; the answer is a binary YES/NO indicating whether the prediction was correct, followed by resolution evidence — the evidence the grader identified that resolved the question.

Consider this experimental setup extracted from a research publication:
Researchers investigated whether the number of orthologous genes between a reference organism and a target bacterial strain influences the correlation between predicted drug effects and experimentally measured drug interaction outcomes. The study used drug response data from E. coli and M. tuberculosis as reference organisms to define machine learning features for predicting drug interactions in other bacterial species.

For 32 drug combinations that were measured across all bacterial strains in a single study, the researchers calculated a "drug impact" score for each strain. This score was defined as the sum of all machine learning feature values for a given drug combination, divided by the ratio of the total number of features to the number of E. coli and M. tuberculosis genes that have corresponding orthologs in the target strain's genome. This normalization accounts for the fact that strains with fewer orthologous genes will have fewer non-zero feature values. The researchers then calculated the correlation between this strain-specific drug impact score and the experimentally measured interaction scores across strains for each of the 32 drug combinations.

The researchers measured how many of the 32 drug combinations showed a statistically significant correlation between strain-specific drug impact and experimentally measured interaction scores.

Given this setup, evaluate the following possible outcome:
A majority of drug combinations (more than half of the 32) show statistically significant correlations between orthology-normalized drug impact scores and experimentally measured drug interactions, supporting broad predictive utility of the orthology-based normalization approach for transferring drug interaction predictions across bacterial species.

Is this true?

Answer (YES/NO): NO